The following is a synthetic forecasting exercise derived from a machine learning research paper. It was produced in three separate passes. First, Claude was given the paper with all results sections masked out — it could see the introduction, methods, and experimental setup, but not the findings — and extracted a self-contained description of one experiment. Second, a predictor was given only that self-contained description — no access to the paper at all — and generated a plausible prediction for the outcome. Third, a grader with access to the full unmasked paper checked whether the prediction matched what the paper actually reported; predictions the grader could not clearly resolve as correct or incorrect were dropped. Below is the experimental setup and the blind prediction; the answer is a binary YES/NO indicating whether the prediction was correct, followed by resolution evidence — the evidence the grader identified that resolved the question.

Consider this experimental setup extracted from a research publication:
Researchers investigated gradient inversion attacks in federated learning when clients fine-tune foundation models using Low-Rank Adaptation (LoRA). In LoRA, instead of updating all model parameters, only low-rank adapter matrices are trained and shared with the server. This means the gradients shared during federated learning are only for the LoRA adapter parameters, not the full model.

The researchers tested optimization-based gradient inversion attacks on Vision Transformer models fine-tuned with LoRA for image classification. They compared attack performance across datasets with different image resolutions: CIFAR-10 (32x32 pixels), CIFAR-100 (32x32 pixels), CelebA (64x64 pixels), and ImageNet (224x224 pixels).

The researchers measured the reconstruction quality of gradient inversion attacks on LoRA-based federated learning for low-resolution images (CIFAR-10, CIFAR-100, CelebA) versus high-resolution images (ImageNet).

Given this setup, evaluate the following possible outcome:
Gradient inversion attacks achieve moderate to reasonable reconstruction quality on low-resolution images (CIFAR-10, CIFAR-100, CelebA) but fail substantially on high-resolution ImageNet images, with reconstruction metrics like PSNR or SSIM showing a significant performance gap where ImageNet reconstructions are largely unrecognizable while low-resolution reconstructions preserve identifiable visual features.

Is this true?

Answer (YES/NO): YES